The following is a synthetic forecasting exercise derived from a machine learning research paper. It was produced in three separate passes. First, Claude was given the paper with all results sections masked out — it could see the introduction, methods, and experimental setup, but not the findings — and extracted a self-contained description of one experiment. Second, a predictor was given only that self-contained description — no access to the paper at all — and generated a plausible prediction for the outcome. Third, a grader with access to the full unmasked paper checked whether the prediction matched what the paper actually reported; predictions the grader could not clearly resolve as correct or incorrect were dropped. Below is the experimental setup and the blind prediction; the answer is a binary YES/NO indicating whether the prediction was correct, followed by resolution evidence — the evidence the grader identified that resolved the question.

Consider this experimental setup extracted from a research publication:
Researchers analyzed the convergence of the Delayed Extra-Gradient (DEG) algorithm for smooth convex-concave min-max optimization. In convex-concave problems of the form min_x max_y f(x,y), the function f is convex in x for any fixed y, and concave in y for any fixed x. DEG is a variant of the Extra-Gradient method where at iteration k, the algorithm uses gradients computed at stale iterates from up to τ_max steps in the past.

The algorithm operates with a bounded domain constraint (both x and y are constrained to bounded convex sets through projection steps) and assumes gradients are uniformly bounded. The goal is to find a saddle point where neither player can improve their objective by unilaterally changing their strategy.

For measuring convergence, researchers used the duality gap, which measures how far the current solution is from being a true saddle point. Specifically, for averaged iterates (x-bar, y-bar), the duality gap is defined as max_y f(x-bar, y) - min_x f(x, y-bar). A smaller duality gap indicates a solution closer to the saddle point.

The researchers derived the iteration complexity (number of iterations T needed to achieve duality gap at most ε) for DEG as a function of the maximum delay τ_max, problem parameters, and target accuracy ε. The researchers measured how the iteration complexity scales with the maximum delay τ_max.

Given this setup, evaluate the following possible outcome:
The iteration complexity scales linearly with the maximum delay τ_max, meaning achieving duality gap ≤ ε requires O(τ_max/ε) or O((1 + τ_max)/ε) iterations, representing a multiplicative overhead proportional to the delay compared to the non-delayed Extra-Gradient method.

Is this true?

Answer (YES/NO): NO